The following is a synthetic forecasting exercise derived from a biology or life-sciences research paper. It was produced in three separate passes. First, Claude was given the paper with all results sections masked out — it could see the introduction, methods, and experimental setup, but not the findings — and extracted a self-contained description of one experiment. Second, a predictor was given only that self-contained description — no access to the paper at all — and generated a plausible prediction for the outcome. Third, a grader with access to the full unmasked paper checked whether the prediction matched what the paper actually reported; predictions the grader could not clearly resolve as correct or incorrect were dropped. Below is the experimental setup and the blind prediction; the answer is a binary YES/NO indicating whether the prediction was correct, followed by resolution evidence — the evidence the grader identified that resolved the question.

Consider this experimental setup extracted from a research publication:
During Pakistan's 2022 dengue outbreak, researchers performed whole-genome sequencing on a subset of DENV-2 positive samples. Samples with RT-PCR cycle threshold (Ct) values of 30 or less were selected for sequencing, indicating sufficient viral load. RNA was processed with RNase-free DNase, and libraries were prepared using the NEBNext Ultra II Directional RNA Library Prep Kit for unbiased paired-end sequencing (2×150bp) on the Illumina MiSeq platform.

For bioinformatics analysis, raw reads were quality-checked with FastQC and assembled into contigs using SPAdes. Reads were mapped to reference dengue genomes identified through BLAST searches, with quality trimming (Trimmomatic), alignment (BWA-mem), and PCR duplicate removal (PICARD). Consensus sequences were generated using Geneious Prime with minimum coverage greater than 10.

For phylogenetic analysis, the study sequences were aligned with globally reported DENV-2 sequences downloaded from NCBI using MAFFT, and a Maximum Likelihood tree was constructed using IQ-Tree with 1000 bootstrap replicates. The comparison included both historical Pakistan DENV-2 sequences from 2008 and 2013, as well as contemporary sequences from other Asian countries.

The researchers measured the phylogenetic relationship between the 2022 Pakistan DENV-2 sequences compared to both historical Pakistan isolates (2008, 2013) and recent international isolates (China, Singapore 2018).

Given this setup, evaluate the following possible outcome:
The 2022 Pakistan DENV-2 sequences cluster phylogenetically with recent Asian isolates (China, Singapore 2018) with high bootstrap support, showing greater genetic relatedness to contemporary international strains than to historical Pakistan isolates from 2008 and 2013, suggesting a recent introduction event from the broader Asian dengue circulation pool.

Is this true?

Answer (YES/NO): YES